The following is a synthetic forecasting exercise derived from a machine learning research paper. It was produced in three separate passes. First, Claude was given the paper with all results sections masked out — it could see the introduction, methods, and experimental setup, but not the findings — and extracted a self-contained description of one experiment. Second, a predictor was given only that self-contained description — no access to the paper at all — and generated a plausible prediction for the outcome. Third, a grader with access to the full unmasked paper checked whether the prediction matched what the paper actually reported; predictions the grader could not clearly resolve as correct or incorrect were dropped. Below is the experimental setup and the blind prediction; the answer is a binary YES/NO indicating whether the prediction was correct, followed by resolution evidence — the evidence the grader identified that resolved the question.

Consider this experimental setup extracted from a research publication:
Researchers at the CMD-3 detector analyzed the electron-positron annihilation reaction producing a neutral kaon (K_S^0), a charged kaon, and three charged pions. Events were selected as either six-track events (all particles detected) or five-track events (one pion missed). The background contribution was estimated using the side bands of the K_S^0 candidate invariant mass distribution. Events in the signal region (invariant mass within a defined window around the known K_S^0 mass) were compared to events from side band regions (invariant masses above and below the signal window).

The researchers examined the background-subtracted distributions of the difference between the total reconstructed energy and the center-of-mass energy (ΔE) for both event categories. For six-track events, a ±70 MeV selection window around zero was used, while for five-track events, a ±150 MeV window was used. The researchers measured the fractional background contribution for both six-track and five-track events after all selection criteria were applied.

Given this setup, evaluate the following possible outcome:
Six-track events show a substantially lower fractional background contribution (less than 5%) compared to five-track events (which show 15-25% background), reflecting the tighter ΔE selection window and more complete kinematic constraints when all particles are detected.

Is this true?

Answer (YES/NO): YES